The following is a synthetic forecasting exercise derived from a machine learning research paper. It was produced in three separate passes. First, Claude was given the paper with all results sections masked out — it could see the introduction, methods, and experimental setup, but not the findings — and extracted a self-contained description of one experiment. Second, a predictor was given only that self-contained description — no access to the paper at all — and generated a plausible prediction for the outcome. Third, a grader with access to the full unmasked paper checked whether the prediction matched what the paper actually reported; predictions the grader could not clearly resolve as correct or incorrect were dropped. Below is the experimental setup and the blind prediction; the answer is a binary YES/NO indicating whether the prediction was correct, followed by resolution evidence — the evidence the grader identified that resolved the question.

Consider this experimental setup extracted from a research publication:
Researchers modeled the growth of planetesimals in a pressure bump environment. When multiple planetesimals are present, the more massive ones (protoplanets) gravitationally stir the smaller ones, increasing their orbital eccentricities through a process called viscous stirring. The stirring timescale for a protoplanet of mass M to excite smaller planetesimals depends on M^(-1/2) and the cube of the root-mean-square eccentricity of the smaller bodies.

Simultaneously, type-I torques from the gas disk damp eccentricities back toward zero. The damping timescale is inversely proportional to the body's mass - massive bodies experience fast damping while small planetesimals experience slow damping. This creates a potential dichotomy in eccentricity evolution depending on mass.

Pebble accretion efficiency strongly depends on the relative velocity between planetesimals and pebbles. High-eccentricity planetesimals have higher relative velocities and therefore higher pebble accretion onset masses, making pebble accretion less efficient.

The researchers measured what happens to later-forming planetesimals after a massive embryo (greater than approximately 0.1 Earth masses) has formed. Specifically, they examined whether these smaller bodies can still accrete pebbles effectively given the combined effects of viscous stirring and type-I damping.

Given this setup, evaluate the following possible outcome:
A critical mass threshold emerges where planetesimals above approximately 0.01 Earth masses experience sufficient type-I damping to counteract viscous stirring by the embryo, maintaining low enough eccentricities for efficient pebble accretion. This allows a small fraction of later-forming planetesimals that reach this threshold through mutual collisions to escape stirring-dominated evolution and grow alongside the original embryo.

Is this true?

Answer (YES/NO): NO